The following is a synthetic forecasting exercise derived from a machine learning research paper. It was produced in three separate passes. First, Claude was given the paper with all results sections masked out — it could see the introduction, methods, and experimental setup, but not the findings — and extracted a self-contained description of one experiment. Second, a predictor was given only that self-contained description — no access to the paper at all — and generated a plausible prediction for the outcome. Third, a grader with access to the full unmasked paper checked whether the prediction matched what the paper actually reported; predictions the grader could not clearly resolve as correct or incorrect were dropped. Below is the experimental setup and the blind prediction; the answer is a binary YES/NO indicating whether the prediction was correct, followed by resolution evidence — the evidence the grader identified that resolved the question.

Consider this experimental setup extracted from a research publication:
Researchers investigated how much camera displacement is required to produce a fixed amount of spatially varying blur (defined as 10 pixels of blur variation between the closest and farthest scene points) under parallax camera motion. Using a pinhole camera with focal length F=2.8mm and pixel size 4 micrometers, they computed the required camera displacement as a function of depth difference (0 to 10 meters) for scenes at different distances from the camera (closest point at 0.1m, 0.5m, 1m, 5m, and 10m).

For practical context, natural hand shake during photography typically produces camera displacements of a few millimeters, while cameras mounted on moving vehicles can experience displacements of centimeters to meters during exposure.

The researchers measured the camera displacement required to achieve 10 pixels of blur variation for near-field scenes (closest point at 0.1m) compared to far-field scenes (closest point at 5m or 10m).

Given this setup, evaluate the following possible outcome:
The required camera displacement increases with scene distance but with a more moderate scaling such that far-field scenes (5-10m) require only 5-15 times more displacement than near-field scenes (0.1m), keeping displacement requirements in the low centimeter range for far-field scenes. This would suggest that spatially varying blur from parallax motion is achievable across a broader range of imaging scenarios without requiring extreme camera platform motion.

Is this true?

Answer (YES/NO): NO